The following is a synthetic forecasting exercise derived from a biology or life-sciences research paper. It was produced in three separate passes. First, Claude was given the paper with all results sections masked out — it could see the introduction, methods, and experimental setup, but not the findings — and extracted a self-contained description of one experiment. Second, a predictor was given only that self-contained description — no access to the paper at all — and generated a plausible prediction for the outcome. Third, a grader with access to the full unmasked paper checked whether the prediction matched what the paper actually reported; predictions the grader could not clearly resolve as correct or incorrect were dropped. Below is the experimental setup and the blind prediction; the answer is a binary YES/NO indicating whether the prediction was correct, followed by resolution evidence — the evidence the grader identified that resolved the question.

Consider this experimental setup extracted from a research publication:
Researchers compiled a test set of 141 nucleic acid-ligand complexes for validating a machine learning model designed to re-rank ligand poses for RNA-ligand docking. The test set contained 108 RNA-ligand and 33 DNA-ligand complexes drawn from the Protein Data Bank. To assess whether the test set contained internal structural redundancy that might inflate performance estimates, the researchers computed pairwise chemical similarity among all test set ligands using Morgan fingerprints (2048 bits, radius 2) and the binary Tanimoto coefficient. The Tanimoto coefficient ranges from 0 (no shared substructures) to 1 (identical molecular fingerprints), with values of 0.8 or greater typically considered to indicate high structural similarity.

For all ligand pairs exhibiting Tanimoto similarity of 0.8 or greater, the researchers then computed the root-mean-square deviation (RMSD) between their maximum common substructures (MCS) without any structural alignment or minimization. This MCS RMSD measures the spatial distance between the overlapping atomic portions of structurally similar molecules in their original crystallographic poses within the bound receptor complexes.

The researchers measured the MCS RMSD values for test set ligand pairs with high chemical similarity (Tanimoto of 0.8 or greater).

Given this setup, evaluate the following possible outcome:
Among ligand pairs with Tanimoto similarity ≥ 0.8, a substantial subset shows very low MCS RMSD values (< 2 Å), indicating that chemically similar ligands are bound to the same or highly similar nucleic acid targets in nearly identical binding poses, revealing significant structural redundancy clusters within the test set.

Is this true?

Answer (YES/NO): NO